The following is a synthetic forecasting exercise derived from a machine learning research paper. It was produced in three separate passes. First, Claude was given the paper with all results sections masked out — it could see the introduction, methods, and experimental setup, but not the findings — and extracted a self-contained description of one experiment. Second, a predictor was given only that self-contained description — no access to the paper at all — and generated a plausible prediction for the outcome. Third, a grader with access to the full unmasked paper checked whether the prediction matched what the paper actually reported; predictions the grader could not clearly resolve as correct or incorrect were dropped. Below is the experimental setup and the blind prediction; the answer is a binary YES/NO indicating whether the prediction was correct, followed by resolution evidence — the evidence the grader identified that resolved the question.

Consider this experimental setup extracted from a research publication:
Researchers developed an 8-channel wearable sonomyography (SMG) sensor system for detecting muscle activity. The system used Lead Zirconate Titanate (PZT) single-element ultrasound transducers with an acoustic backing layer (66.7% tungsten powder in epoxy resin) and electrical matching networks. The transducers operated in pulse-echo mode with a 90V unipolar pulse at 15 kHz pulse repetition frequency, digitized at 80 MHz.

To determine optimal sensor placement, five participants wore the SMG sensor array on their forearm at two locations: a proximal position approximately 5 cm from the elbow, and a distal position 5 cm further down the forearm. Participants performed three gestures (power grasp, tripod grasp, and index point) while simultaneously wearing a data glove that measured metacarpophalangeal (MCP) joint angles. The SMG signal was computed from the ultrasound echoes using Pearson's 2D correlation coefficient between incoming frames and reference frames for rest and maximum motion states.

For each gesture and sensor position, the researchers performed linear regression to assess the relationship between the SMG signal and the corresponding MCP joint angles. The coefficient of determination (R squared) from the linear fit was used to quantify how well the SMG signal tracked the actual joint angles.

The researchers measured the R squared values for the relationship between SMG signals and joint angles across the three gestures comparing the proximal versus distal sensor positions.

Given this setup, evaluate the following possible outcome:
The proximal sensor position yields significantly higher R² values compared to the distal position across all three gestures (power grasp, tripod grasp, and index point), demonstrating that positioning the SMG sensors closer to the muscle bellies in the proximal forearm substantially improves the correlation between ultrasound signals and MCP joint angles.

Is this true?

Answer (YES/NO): NO